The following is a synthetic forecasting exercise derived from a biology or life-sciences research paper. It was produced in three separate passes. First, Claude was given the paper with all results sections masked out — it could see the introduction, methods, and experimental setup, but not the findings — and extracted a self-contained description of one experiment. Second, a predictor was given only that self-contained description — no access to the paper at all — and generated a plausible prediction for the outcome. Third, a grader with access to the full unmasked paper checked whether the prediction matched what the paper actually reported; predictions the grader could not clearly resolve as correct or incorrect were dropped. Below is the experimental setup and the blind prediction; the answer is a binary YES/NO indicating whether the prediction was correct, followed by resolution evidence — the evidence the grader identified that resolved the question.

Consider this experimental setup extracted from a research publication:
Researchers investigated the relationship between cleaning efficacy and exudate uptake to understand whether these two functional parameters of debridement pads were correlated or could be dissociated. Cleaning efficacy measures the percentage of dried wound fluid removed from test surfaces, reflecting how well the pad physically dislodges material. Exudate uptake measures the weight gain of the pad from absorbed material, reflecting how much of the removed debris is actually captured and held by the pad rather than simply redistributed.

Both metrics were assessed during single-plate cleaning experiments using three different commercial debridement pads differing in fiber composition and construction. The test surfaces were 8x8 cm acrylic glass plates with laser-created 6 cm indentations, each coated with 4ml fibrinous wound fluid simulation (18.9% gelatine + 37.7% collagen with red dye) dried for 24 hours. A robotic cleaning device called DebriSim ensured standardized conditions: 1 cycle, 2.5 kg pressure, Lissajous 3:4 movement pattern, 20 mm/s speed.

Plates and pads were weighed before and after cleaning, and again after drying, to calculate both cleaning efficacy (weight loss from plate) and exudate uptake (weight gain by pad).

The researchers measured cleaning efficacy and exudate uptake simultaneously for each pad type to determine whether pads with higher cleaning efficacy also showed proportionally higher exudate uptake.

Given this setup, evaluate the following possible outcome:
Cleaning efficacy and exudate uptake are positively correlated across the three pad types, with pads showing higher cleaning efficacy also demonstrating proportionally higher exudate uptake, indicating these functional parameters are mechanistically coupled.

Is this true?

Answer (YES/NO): NO